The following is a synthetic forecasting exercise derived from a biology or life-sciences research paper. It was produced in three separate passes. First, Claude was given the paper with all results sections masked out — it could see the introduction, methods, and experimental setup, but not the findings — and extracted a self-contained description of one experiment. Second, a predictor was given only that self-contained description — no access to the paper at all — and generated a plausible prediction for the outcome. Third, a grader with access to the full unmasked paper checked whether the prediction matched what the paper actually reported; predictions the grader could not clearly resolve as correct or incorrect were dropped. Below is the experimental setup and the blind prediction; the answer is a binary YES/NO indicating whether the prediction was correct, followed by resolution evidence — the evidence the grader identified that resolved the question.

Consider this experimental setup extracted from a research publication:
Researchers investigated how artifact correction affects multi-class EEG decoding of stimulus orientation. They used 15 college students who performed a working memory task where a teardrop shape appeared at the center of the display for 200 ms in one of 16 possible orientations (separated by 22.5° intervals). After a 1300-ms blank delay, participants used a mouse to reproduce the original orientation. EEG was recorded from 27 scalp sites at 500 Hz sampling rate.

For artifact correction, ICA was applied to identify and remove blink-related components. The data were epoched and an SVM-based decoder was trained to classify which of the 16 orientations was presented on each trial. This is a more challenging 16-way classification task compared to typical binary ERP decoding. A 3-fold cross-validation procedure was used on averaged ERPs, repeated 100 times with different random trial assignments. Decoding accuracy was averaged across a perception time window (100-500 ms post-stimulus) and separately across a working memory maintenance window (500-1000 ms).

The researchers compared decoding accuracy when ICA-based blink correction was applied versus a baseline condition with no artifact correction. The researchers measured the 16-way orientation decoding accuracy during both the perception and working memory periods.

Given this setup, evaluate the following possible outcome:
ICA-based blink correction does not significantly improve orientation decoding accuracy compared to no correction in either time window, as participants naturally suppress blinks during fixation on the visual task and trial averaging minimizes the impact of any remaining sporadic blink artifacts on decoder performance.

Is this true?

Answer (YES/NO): YES